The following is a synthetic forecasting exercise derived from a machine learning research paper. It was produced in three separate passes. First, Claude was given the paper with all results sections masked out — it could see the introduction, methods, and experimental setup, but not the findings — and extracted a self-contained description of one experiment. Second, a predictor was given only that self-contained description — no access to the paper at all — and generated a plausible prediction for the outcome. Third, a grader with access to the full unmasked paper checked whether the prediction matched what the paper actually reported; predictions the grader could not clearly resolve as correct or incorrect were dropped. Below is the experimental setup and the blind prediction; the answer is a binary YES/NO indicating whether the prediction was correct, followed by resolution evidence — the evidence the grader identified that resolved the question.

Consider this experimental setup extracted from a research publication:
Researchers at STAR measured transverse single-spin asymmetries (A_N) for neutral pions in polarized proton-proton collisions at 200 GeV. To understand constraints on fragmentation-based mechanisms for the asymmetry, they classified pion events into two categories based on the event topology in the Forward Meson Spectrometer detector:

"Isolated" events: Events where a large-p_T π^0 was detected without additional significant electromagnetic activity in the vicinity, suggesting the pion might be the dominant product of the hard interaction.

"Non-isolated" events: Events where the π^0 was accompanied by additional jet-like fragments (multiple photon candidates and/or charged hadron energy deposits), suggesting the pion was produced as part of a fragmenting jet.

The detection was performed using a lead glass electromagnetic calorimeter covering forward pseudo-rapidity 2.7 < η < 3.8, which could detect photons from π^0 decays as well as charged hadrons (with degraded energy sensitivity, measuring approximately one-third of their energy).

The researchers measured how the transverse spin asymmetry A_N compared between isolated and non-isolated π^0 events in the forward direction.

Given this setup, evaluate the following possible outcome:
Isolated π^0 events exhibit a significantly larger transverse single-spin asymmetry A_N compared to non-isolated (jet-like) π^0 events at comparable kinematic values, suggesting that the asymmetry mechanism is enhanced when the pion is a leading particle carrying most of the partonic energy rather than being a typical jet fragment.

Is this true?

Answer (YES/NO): YES